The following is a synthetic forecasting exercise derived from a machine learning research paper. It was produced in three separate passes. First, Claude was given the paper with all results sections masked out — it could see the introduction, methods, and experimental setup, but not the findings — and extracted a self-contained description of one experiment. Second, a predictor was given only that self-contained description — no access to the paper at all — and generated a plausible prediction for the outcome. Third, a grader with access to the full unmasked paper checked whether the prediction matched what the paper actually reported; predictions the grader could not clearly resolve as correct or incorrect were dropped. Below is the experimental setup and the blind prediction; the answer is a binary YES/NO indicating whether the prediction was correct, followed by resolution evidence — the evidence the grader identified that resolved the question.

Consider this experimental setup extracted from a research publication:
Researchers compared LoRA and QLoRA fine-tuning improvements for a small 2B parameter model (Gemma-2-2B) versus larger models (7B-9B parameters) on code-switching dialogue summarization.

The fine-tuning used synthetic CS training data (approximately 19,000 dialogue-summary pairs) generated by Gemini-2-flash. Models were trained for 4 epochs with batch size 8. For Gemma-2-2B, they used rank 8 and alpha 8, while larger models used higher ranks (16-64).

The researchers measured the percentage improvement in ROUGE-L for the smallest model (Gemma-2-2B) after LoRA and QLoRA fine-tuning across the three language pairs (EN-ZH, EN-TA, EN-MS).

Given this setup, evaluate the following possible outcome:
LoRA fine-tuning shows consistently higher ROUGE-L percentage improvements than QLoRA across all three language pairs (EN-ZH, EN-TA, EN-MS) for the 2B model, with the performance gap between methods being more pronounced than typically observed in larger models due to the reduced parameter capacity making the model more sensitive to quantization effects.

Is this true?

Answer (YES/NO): NO